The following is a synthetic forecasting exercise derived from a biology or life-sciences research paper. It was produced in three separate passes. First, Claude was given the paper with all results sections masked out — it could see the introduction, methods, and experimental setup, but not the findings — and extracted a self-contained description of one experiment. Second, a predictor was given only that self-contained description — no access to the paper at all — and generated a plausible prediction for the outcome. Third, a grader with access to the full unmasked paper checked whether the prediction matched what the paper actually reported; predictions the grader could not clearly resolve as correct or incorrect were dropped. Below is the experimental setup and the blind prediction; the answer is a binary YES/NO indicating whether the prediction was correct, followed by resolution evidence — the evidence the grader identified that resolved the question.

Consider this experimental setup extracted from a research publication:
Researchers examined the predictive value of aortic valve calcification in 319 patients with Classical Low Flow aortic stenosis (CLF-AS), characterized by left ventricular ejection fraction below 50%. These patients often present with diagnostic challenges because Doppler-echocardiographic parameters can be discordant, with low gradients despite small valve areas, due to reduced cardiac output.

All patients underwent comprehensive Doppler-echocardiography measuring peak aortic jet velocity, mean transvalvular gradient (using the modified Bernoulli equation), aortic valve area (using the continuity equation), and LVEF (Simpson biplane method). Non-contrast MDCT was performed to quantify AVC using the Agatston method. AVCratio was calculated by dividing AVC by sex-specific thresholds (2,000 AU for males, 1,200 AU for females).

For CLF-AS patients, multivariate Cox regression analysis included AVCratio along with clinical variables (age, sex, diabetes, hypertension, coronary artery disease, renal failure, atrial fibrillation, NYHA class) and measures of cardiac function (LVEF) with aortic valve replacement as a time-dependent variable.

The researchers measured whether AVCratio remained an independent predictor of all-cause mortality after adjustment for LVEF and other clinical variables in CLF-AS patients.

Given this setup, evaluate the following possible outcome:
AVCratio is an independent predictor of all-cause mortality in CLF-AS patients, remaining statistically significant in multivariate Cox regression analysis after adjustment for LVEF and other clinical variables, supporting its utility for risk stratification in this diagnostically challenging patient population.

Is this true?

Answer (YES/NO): YES